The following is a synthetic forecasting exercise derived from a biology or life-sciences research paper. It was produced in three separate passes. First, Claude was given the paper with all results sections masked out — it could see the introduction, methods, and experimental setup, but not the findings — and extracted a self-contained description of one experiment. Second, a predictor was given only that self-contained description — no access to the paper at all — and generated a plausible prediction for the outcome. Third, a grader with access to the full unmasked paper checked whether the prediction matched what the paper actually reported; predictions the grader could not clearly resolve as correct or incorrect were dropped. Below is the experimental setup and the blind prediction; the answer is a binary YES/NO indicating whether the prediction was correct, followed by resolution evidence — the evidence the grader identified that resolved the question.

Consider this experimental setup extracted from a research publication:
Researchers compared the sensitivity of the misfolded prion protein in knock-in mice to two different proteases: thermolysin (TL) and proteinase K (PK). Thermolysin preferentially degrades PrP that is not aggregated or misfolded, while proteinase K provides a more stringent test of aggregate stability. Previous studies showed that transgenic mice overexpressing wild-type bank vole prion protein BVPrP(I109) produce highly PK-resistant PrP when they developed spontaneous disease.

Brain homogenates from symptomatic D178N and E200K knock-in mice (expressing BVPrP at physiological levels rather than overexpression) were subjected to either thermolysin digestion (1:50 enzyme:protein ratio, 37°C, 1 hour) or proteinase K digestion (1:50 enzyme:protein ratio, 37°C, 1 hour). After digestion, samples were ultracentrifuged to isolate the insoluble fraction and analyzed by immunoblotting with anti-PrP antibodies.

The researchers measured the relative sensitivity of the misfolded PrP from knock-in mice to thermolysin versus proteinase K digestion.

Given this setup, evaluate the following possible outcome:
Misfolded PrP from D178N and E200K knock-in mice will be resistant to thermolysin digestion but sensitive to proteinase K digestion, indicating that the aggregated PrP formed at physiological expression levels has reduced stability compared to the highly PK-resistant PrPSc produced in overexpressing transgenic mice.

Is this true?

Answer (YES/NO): NO